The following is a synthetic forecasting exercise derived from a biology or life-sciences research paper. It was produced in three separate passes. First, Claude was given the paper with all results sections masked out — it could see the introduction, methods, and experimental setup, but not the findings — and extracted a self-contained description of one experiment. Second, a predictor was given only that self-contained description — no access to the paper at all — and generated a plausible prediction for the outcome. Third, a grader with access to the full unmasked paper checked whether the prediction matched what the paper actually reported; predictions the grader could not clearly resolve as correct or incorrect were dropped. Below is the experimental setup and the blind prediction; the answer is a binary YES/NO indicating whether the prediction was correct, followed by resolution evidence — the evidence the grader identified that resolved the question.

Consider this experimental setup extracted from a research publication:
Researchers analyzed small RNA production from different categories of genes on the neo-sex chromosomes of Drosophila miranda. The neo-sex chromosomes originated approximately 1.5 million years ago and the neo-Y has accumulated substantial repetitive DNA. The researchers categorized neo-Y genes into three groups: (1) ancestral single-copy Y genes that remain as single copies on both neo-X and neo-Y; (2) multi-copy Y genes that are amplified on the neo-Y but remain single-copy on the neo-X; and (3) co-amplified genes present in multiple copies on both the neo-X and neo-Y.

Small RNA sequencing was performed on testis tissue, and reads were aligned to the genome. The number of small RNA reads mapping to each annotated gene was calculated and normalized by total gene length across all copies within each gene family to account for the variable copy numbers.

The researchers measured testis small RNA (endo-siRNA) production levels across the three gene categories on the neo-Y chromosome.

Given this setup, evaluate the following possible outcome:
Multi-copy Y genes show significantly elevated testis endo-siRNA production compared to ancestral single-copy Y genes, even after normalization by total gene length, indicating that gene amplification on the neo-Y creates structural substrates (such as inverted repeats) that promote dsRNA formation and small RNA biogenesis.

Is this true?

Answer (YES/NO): NO